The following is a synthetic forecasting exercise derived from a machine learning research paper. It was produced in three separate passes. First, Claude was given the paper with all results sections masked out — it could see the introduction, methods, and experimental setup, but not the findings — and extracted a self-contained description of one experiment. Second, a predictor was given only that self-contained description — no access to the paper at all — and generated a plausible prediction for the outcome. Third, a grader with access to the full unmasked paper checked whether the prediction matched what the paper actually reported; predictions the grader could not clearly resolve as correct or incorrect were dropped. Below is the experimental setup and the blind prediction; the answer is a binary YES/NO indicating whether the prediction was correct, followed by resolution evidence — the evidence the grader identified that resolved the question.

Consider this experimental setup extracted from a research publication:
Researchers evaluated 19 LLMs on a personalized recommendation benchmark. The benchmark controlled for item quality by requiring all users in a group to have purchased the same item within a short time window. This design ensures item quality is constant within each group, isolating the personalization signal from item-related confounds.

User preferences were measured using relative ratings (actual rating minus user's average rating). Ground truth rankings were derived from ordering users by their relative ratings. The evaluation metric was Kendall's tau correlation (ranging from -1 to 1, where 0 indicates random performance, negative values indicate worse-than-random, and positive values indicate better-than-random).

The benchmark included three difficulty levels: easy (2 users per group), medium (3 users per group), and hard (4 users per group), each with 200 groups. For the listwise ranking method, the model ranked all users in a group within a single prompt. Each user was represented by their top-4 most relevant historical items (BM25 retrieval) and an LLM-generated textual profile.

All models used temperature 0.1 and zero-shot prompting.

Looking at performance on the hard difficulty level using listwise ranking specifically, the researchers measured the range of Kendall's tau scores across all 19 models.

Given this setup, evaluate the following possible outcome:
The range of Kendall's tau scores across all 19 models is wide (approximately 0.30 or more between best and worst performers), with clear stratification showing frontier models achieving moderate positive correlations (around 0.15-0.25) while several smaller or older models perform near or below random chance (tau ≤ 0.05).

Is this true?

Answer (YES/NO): NO